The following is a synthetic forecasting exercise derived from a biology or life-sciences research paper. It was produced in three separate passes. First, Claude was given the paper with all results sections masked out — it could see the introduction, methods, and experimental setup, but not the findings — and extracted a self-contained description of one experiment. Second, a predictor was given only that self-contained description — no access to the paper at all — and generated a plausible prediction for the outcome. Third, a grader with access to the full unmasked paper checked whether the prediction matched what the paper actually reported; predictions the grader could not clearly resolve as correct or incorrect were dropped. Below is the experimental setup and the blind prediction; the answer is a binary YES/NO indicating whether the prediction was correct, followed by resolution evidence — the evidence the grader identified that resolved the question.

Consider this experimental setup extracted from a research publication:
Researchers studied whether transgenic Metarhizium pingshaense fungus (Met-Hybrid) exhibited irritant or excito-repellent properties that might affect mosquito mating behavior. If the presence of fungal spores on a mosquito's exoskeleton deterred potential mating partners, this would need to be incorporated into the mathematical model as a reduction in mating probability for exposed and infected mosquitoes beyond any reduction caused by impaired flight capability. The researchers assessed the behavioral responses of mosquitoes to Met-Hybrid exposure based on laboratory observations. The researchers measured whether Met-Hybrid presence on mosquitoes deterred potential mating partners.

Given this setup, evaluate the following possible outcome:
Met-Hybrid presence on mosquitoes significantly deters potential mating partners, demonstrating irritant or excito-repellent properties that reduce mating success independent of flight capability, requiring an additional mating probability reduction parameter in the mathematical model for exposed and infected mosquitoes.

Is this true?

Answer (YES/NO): NO